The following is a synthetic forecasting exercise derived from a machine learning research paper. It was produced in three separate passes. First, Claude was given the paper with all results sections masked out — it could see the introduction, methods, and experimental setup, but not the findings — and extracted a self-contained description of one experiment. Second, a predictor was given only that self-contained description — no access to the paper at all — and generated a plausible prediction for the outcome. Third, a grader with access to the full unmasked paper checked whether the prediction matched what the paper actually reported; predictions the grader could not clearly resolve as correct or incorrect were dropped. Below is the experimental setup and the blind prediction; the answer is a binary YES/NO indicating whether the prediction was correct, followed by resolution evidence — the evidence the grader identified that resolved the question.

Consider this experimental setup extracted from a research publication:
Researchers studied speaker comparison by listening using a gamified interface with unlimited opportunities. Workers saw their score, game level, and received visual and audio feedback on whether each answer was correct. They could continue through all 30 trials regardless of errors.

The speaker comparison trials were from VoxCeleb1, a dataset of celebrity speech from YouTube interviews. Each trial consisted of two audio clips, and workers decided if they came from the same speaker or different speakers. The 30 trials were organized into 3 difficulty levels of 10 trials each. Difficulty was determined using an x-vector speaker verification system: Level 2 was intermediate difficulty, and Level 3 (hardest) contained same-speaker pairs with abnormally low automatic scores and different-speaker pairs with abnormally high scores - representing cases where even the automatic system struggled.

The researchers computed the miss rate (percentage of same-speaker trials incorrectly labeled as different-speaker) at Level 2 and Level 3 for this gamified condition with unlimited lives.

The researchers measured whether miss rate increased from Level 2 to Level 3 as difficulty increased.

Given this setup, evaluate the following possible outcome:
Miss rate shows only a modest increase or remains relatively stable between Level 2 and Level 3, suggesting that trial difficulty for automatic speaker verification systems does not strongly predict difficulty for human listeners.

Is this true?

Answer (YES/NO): NO